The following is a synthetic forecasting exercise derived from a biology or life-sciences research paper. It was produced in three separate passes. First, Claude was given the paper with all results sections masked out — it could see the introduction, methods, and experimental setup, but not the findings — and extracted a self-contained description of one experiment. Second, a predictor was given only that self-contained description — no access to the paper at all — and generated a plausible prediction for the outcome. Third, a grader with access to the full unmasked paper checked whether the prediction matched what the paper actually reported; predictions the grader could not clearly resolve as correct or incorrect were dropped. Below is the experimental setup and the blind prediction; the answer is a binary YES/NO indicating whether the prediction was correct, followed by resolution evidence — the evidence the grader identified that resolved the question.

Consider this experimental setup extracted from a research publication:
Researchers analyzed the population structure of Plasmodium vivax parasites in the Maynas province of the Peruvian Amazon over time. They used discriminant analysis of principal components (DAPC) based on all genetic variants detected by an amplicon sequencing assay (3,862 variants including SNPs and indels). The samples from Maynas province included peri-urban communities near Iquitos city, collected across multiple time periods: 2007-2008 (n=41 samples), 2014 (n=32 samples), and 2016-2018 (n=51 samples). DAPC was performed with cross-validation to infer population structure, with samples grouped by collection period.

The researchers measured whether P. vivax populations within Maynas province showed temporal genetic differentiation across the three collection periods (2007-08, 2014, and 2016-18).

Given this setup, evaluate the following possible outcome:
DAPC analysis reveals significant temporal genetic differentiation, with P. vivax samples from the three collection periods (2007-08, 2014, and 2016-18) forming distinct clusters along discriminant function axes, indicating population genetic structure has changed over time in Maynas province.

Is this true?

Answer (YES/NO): YES